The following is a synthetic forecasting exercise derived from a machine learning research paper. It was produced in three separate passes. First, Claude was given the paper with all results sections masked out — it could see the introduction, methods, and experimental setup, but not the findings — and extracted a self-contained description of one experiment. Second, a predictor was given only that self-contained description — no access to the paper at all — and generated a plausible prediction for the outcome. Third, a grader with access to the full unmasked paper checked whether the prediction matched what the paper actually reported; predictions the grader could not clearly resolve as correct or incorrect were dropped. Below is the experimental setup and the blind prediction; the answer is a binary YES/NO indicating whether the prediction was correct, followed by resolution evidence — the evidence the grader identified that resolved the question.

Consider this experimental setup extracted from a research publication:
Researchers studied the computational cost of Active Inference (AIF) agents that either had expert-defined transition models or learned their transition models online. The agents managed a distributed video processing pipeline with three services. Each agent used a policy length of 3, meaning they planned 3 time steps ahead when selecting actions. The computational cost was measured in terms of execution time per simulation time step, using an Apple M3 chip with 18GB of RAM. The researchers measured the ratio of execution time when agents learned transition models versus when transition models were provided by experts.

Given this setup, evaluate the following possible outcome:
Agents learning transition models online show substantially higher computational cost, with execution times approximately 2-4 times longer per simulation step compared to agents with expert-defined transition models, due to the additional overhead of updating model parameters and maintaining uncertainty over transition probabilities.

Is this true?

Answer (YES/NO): NO